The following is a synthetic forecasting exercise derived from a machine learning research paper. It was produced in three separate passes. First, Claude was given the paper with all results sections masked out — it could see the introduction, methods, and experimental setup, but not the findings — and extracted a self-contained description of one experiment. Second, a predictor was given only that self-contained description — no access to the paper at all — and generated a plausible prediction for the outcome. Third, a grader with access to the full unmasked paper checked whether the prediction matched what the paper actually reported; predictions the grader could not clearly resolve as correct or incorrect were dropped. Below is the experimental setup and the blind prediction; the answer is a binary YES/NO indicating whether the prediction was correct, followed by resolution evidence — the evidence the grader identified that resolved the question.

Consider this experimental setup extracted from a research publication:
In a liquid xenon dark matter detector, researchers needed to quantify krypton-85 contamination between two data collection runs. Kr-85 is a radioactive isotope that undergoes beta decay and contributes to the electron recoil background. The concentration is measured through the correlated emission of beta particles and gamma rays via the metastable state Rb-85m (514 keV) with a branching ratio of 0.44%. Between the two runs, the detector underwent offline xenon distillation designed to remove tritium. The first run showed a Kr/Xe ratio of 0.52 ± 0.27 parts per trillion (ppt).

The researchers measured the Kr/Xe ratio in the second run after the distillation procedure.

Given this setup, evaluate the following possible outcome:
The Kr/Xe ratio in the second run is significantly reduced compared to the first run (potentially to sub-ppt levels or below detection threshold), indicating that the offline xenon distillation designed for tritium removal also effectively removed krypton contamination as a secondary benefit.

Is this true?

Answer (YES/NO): NO